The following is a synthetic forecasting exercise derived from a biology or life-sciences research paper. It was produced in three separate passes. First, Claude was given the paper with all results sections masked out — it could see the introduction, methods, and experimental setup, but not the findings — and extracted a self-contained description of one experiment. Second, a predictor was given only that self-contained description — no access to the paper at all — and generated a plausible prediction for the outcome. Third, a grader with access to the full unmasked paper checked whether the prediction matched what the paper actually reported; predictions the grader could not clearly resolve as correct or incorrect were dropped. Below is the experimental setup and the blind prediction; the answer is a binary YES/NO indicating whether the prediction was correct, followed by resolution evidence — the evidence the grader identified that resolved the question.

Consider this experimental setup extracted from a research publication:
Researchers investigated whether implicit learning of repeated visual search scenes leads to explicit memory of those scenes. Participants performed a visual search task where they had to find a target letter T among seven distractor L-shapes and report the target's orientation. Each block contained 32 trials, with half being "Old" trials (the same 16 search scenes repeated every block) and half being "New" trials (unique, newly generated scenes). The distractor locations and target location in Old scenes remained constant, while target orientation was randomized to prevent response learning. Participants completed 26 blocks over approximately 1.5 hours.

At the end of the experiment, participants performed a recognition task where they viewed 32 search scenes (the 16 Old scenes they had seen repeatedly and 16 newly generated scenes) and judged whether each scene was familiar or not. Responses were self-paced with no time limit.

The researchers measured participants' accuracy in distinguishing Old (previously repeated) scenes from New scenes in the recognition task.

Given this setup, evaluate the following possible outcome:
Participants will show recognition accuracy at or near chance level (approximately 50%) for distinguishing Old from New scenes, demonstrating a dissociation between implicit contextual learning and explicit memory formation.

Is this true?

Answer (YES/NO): YES